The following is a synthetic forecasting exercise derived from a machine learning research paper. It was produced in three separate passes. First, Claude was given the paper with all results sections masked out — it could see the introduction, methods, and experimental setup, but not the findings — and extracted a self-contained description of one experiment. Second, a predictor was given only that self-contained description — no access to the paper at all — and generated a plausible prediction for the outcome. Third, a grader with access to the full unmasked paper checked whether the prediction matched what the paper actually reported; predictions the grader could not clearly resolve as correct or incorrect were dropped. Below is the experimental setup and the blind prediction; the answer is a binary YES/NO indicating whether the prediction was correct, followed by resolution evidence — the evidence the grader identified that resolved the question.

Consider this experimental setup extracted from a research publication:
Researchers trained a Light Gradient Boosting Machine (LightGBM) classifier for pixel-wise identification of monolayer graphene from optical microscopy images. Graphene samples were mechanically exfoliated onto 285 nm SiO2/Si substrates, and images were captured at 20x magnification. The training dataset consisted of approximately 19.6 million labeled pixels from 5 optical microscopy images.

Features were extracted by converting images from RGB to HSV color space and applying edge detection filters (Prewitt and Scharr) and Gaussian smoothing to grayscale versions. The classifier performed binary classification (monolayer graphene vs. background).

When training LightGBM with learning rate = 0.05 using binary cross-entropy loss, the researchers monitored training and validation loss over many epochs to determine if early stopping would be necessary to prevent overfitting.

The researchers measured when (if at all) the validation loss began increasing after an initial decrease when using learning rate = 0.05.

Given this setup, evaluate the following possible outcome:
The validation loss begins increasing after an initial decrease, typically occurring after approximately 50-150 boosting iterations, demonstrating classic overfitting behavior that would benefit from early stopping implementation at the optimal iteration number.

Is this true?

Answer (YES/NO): NO